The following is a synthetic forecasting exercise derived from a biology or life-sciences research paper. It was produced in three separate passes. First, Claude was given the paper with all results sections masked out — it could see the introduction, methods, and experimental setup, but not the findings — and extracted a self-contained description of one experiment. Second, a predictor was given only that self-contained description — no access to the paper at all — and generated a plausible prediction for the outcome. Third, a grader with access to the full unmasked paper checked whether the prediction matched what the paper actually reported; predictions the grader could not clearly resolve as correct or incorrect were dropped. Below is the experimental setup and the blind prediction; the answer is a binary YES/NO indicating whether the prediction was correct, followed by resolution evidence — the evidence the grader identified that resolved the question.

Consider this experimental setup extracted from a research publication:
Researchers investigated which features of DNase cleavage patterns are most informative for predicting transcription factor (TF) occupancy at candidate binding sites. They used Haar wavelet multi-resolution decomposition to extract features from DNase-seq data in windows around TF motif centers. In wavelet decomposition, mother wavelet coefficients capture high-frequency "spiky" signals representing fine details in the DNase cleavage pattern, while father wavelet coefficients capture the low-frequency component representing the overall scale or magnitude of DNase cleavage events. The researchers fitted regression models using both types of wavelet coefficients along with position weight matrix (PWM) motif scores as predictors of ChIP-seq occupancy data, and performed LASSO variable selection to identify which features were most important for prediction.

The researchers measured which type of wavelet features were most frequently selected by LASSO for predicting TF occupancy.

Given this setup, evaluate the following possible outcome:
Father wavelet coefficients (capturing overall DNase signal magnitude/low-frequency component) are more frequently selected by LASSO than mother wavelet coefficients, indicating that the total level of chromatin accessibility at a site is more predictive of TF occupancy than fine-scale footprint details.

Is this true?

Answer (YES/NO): YES